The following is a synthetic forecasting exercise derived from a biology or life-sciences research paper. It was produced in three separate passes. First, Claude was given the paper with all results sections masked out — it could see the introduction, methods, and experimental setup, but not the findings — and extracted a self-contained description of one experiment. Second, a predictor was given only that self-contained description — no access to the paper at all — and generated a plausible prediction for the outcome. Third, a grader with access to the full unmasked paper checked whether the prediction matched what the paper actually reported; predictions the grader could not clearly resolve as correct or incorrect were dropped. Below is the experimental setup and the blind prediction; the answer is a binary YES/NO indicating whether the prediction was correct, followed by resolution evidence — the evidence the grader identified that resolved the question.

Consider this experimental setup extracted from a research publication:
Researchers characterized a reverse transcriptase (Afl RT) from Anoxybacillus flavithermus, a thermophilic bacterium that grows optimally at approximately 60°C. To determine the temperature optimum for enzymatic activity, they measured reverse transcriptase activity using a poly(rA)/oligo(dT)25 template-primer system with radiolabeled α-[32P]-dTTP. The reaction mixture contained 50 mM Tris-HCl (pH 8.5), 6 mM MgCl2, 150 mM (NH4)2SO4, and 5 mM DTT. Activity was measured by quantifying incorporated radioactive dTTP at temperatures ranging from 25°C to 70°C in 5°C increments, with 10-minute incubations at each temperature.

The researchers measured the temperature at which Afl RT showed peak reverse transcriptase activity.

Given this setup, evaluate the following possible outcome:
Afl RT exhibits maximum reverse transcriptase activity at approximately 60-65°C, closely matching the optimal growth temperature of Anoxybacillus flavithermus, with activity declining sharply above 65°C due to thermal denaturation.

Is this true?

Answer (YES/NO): NO